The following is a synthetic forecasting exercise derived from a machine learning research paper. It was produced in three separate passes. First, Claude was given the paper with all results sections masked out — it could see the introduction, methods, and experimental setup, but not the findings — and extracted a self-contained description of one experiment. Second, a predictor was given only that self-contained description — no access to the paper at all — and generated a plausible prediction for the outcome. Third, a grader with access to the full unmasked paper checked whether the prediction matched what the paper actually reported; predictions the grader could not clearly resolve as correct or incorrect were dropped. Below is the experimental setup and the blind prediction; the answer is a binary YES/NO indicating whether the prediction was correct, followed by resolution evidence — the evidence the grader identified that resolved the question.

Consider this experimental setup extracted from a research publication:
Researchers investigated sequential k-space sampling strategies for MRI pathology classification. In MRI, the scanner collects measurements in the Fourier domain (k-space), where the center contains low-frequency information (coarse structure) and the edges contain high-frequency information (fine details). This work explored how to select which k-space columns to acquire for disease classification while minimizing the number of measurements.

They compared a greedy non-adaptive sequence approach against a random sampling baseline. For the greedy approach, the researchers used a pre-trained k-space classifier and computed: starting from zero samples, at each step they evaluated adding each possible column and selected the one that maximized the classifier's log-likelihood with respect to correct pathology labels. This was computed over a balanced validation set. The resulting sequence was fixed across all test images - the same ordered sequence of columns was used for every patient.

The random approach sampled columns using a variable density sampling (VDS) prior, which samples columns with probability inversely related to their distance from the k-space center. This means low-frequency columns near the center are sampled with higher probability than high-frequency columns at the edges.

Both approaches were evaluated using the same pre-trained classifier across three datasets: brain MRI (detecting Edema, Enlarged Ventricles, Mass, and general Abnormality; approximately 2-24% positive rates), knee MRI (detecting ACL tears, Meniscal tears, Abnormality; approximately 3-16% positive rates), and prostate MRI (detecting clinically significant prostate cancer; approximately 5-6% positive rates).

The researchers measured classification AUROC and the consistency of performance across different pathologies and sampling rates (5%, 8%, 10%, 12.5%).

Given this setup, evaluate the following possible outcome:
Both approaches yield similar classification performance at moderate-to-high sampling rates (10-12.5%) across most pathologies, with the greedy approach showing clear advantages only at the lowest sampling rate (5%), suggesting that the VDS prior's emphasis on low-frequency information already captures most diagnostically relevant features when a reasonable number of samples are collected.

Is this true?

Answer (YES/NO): NO